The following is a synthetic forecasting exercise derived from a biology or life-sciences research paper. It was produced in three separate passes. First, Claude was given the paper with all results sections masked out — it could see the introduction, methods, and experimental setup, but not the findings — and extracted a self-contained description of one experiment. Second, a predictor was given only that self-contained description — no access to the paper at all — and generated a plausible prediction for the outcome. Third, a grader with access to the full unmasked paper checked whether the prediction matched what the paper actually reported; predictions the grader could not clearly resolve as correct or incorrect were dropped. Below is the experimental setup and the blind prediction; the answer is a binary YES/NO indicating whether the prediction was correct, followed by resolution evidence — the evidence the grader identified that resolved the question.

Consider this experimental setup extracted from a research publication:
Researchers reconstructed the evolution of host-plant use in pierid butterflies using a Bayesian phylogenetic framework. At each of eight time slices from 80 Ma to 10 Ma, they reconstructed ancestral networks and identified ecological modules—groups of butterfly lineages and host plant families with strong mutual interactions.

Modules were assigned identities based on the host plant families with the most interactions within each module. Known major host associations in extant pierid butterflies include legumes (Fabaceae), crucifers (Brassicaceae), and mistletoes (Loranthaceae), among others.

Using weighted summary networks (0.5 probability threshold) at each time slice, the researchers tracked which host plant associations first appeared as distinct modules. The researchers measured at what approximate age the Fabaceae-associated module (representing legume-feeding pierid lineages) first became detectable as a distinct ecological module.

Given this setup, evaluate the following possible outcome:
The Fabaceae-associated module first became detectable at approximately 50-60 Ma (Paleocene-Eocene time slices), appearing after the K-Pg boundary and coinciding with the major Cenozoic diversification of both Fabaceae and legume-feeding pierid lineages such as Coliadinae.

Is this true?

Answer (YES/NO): NO